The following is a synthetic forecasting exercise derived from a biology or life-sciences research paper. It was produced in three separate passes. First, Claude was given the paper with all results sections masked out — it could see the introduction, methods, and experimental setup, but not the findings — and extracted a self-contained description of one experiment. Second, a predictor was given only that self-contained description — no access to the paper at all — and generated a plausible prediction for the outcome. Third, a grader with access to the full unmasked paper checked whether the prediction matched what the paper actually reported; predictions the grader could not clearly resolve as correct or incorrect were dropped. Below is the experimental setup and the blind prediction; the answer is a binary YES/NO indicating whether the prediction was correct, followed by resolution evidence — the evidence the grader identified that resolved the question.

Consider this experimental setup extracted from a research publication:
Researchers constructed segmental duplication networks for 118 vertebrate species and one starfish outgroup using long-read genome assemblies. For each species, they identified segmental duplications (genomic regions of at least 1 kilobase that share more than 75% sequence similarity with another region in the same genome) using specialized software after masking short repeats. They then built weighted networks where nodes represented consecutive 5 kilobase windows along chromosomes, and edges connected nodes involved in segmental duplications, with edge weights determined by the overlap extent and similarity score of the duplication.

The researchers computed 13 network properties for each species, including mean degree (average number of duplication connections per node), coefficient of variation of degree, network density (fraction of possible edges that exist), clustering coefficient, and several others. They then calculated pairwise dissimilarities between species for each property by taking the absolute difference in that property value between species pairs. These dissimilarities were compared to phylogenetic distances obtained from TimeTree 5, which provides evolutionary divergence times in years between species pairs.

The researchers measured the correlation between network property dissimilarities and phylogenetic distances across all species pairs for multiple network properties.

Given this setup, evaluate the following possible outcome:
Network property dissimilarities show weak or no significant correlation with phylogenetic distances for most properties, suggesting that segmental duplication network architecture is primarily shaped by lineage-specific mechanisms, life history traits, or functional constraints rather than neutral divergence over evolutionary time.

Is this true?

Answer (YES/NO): YES